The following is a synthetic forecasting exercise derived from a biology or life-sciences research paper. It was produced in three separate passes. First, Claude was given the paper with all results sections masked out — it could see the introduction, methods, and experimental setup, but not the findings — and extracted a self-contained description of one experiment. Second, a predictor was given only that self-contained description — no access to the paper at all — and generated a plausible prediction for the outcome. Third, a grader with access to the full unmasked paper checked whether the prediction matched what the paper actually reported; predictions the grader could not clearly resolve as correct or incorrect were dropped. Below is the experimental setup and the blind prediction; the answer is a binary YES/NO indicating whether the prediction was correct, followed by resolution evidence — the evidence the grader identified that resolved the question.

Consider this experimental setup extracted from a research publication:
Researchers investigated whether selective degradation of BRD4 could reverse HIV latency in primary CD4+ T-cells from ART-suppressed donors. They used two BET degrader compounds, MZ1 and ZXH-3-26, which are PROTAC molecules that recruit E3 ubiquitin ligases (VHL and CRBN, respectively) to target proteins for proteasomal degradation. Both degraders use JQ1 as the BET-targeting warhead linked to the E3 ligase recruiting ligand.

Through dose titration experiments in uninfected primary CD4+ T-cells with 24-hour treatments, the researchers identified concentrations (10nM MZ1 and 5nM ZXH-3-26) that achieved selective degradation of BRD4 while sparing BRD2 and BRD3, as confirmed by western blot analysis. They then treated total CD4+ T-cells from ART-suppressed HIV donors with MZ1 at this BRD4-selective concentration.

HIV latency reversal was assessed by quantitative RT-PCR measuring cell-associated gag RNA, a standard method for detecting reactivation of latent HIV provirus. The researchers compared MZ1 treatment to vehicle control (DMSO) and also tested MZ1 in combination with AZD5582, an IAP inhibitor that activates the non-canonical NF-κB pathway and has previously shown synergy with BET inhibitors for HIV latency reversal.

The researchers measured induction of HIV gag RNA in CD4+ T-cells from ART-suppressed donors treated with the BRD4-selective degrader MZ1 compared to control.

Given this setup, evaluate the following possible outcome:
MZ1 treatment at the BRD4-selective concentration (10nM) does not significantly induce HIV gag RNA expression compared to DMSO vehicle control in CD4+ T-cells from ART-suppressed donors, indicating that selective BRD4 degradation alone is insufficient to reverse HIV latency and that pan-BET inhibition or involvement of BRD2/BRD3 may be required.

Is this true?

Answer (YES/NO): NO